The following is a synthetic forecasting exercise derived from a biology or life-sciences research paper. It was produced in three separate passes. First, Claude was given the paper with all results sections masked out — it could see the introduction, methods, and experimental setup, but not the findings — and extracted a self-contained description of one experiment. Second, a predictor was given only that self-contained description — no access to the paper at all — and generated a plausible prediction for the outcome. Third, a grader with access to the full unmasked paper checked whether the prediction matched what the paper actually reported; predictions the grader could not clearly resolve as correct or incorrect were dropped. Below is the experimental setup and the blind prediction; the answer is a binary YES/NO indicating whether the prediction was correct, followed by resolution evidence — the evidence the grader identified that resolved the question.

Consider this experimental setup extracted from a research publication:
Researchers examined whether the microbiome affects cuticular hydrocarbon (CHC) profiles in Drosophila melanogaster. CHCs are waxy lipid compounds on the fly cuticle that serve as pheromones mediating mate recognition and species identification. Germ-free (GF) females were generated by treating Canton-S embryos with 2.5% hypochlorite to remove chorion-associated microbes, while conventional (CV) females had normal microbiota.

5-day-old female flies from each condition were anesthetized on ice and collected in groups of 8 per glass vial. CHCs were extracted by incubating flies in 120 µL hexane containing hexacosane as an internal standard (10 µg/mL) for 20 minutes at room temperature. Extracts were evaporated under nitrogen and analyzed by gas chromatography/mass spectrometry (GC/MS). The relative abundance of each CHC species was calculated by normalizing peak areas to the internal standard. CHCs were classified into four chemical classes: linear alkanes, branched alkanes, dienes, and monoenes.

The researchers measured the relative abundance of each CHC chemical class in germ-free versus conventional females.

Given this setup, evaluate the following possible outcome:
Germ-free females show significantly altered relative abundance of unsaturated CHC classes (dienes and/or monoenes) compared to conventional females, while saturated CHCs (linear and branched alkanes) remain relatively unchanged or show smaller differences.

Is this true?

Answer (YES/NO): NO